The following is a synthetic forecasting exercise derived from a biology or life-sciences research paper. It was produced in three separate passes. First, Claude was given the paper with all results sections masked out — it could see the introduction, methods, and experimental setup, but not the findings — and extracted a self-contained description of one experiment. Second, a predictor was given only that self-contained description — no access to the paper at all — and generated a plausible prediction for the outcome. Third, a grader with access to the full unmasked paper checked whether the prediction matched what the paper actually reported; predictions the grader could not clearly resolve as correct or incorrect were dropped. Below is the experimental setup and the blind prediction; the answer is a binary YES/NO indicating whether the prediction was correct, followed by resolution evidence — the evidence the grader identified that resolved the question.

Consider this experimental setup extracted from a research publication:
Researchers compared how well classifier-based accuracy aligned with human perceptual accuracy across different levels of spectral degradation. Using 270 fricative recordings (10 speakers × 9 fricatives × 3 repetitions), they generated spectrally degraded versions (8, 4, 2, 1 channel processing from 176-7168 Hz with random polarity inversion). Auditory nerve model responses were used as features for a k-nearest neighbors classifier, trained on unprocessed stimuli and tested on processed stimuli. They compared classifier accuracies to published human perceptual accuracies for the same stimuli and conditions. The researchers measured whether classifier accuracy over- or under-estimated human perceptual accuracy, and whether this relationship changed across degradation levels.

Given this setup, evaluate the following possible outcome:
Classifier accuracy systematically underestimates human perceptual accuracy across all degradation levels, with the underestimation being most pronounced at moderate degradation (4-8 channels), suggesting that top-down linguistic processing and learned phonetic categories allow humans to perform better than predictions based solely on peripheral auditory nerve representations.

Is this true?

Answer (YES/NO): NO